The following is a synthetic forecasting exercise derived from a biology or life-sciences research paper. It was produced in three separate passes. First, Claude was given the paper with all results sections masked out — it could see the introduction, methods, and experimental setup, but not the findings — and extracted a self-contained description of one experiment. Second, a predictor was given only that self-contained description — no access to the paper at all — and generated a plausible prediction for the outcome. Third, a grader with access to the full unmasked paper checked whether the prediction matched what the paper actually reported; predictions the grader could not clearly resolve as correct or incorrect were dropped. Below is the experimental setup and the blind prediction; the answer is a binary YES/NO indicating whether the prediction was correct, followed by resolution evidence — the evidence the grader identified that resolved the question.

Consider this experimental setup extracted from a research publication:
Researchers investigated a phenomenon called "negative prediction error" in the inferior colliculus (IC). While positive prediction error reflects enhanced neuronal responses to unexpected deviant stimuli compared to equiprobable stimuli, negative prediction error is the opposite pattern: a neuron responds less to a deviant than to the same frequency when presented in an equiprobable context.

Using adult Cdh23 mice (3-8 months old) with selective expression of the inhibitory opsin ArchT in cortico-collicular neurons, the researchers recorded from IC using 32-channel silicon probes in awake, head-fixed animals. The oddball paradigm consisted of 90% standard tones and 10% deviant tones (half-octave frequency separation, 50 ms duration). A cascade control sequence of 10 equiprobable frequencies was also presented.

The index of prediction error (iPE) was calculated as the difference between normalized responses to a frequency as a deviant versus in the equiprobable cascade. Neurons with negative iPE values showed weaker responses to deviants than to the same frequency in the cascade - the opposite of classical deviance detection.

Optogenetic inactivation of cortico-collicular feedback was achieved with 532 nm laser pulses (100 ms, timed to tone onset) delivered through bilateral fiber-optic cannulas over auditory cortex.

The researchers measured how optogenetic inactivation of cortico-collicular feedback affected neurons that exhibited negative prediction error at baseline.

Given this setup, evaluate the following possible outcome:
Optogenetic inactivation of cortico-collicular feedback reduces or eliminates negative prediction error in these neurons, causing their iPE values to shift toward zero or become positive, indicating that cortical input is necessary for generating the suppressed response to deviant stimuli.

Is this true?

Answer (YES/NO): NO